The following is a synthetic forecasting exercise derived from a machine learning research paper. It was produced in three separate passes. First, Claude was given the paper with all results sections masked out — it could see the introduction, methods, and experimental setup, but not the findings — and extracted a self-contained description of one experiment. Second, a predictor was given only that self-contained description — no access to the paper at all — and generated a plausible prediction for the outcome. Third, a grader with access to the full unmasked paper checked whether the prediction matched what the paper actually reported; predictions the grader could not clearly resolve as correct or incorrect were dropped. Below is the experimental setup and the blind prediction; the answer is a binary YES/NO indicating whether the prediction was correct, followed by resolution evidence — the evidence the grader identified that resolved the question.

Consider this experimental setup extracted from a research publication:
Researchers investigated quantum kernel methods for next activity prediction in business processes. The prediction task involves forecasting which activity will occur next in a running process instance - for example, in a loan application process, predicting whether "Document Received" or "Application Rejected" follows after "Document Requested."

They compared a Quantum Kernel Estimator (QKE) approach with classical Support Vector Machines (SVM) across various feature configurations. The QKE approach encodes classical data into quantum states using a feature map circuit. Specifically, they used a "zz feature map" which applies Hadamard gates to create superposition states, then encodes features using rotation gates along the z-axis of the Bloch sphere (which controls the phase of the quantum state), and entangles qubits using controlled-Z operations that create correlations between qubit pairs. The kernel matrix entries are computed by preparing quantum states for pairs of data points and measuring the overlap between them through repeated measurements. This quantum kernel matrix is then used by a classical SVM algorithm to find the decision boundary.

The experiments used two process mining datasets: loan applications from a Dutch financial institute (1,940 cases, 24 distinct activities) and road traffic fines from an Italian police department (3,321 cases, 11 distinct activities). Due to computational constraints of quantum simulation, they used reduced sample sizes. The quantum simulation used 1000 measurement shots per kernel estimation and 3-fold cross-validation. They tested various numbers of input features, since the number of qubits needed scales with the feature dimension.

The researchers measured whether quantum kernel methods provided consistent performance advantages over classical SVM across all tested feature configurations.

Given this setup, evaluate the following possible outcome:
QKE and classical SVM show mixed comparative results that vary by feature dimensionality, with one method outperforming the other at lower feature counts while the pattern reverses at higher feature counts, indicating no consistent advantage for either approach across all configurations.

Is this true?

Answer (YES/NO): NO